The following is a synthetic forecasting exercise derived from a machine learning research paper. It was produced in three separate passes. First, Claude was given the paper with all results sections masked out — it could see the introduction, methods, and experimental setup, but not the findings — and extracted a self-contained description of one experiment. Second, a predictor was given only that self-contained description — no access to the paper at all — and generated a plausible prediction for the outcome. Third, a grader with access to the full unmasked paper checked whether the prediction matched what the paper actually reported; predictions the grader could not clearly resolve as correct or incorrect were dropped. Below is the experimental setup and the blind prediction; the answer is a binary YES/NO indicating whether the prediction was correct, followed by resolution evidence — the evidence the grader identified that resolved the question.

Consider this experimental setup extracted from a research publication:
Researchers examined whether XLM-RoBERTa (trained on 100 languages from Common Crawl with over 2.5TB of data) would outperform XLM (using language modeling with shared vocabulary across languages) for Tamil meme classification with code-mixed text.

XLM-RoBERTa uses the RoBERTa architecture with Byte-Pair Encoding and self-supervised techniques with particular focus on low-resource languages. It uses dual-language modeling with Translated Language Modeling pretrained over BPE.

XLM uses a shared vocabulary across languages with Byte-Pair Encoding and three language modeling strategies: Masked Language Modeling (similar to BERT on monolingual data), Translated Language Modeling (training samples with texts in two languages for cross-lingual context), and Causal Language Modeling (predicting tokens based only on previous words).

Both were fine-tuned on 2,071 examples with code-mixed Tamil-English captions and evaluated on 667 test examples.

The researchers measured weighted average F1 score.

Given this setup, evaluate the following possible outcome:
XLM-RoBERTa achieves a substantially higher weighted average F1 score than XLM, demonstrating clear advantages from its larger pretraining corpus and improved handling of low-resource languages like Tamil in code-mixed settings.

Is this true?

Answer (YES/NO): NO